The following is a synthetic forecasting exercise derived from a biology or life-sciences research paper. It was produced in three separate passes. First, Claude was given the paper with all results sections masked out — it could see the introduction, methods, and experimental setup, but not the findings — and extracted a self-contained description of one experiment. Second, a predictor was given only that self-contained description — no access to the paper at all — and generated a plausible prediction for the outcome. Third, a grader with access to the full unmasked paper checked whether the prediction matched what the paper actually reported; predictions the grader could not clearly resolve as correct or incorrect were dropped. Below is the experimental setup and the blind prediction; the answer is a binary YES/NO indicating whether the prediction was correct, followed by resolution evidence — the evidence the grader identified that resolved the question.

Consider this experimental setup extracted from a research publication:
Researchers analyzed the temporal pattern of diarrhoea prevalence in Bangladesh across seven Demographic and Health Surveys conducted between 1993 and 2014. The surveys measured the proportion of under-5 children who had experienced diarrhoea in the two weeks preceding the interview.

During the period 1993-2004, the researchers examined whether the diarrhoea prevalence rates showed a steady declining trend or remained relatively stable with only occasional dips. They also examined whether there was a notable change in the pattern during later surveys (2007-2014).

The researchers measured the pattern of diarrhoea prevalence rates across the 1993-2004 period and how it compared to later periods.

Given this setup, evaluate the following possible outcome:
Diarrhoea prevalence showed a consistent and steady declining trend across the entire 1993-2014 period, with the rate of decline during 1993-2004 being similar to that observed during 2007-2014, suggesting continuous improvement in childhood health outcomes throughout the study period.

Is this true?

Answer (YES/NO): NO